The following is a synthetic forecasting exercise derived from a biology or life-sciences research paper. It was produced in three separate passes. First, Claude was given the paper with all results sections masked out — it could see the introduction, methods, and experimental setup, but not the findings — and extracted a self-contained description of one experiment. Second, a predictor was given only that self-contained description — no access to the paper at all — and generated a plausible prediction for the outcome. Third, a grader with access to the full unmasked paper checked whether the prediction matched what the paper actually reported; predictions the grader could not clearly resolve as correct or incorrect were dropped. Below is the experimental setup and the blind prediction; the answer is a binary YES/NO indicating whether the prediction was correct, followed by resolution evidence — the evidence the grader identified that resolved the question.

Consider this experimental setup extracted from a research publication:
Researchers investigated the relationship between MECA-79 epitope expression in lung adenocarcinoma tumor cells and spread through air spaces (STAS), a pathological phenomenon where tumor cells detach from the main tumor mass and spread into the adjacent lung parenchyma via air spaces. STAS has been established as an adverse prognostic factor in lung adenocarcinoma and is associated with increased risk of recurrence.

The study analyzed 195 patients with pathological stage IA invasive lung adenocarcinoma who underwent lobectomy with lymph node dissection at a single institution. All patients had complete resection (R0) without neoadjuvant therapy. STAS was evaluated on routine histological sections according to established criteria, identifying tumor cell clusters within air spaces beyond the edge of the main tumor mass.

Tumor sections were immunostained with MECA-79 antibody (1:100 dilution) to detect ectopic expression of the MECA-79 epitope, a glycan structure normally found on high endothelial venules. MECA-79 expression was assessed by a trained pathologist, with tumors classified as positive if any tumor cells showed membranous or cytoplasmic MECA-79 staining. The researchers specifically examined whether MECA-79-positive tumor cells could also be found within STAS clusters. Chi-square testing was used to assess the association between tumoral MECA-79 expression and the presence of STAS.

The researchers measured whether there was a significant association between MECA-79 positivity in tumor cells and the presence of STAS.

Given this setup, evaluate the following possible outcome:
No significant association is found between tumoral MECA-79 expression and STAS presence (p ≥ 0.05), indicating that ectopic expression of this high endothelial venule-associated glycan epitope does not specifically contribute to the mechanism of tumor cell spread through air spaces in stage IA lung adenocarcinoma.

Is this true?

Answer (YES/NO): YES